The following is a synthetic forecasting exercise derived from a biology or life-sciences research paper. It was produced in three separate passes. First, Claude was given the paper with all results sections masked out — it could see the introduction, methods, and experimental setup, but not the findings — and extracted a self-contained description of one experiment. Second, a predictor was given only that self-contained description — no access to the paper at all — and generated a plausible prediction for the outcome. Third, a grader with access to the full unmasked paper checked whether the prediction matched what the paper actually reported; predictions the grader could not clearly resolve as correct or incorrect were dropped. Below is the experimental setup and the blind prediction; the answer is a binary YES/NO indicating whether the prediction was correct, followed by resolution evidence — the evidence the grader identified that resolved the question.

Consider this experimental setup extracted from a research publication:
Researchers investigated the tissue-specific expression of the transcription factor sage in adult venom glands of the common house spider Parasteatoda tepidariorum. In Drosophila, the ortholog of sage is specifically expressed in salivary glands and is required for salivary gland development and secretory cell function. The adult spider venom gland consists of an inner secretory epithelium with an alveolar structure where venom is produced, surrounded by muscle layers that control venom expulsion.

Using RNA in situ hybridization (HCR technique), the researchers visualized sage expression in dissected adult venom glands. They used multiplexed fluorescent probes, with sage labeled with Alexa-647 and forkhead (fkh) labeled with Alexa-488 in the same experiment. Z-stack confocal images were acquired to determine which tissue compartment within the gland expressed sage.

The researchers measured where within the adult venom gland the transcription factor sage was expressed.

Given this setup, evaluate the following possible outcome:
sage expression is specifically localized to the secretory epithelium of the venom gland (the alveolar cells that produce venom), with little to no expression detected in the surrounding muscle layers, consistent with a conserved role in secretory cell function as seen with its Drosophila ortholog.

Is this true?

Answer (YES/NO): YES